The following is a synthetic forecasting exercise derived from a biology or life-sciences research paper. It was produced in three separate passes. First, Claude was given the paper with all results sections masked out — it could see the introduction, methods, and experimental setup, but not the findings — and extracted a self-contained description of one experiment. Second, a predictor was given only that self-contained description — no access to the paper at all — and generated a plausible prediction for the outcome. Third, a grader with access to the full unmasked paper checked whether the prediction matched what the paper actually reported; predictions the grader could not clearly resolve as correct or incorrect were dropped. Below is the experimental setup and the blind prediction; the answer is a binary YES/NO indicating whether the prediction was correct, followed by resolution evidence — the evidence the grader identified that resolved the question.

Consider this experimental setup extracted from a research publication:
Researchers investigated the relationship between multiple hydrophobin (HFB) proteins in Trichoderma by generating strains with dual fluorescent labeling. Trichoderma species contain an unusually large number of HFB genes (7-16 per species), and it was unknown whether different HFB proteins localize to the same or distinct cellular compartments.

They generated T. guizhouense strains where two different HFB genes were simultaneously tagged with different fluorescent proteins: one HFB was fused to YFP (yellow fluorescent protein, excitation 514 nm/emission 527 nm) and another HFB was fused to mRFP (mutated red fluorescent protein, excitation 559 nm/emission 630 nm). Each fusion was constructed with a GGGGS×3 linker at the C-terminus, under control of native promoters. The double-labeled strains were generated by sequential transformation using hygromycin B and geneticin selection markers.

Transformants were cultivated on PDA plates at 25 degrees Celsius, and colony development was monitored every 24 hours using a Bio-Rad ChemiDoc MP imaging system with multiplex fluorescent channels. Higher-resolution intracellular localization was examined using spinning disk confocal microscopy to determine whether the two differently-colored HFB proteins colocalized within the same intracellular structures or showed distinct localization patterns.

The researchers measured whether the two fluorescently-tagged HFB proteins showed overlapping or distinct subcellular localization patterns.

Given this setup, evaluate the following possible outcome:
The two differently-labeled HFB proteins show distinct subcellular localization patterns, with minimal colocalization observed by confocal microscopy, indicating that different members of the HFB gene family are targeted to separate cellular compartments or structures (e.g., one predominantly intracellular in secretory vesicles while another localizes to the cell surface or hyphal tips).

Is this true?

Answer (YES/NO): NO